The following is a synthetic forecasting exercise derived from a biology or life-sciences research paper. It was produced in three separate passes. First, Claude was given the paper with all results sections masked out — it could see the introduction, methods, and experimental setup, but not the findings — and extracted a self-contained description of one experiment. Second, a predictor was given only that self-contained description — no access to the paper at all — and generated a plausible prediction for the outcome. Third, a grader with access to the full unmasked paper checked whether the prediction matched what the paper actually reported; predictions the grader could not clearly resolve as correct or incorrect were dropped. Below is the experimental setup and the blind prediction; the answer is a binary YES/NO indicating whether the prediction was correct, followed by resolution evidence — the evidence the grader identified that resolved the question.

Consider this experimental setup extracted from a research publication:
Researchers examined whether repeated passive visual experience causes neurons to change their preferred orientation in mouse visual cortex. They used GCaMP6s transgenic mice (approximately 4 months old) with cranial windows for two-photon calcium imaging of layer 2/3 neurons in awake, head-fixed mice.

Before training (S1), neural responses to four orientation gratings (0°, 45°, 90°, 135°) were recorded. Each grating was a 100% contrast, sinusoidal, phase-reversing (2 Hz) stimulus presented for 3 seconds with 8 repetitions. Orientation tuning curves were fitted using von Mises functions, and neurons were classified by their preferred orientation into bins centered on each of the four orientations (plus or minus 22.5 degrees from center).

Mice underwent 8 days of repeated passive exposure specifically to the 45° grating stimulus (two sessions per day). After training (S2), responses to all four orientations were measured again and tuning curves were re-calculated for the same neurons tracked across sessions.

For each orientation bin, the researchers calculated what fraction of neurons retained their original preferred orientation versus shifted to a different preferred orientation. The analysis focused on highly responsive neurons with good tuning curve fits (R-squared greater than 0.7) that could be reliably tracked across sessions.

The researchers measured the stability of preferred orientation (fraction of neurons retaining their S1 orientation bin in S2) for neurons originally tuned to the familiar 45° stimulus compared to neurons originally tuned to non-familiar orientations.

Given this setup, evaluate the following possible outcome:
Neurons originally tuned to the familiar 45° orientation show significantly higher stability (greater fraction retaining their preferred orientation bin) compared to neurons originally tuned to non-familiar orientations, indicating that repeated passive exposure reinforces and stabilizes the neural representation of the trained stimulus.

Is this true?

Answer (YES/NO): NO